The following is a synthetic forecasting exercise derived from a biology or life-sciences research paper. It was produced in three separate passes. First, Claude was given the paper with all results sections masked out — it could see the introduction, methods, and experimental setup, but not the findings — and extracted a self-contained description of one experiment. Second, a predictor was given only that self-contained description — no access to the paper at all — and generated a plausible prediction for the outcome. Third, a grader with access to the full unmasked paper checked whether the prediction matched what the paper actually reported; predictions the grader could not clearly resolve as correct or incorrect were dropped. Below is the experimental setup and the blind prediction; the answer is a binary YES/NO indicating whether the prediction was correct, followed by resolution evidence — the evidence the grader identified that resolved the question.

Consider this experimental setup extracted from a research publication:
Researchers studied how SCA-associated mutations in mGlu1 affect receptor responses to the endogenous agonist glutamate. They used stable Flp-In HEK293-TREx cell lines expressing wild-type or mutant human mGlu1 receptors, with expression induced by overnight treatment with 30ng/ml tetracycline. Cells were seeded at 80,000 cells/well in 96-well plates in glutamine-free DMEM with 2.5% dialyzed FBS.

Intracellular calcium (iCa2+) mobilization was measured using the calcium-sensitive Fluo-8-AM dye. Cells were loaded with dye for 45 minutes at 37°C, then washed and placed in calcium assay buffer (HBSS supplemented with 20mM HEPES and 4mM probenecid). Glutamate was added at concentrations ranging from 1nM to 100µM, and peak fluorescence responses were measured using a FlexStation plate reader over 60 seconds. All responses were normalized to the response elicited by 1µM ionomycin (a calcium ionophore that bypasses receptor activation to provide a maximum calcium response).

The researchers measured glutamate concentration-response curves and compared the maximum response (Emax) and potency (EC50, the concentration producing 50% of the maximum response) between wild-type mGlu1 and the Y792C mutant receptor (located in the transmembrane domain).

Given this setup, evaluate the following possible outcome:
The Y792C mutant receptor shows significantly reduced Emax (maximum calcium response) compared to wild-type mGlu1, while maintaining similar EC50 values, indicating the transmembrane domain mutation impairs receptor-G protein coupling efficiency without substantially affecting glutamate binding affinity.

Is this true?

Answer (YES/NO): NO